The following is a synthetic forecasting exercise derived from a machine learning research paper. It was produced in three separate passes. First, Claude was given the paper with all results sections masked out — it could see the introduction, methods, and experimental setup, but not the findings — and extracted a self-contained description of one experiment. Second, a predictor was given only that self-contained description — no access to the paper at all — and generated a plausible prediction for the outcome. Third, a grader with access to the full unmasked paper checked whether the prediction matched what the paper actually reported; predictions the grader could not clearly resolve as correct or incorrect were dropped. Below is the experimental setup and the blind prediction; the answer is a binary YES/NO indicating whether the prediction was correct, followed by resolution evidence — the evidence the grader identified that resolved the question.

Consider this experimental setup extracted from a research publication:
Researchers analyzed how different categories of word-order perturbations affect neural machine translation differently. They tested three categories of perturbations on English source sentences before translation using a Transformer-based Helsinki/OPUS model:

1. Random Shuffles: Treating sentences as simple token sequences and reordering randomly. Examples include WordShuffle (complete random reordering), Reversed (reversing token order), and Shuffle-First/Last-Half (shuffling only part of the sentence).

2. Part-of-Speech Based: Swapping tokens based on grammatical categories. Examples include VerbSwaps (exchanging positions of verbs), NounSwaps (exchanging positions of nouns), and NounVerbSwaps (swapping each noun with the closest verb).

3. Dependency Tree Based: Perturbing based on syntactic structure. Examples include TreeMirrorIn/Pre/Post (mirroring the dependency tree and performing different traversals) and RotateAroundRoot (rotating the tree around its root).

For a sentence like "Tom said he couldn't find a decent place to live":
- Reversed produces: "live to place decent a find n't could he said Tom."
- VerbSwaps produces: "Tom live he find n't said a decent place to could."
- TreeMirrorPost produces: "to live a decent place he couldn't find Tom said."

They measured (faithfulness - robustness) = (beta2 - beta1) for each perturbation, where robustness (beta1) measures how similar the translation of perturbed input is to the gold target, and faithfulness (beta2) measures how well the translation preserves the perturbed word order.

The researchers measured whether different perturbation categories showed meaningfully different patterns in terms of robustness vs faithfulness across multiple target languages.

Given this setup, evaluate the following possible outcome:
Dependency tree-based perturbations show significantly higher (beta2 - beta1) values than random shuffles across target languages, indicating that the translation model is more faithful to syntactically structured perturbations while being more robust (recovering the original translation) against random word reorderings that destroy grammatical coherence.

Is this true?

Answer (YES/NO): NO